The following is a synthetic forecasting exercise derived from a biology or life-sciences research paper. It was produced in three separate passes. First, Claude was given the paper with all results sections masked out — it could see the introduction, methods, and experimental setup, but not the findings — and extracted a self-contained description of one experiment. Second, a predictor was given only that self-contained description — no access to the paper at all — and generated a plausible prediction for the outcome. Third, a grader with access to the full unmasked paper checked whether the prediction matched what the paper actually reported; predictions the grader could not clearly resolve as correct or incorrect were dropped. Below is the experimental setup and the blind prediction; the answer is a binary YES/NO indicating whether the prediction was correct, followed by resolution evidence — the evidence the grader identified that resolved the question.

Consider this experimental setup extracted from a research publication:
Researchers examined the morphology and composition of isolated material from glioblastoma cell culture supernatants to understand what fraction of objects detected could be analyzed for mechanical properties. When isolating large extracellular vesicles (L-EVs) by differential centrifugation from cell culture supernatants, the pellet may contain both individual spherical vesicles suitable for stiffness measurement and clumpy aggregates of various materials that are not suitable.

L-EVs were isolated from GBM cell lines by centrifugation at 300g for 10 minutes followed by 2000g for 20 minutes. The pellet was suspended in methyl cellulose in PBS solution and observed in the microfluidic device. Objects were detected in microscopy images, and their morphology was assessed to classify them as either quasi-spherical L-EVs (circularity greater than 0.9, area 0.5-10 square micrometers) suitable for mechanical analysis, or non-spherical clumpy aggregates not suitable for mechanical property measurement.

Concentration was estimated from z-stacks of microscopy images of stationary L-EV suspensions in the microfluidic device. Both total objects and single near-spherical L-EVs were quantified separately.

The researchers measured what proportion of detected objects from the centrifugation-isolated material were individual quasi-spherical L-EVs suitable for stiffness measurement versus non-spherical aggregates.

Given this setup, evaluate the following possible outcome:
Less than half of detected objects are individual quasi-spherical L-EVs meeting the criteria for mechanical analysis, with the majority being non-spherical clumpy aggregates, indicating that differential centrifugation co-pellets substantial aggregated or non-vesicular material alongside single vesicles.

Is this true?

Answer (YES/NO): YES